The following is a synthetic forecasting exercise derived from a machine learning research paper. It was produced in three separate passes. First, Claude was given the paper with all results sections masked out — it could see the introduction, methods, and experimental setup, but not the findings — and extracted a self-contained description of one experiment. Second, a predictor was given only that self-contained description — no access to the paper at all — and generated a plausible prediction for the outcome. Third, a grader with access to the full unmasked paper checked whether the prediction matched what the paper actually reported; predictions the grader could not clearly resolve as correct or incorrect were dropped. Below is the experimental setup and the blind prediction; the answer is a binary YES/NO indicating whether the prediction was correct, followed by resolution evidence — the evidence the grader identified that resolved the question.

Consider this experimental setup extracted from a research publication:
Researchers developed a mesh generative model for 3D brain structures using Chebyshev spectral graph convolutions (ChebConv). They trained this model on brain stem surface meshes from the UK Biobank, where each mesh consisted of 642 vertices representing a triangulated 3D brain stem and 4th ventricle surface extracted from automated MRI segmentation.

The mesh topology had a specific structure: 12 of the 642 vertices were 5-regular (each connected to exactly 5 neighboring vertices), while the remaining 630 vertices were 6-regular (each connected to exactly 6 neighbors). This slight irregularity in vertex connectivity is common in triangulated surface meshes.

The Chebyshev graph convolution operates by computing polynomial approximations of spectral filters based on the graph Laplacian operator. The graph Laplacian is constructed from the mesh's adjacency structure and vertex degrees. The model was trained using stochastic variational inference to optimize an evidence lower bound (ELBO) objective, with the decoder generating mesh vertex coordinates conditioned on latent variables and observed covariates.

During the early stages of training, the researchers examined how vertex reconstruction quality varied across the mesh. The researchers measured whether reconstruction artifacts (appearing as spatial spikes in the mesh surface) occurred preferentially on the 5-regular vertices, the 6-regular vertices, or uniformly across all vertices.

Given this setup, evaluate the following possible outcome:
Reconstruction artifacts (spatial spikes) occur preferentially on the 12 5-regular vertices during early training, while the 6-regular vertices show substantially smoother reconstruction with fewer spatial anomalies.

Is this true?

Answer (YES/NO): YES